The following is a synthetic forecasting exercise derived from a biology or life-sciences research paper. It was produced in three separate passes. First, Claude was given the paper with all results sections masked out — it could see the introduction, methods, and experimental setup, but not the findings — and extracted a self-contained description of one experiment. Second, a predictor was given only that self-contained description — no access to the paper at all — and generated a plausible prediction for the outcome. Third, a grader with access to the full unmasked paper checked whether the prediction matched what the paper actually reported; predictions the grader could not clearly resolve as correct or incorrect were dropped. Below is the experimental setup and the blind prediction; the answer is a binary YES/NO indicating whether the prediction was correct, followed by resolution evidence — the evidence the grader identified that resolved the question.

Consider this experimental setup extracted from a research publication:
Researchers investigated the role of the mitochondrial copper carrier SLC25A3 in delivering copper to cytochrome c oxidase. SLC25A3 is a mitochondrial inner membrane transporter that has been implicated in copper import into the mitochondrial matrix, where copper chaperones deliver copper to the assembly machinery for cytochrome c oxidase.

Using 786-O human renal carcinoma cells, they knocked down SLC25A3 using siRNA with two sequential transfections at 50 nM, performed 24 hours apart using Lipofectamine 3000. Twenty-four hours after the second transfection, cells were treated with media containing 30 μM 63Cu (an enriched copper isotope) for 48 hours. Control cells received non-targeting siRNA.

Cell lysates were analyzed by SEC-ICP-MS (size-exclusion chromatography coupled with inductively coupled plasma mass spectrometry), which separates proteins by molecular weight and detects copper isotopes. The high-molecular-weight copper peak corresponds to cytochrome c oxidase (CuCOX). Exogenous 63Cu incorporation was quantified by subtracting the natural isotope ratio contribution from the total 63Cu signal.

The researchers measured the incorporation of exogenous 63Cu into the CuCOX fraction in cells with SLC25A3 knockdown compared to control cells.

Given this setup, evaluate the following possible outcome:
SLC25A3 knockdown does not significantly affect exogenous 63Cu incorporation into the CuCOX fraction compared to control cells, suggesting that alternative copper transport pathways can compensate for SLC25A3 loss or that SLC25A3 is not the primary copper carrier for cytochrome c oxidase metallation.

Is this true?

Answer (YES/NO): NO